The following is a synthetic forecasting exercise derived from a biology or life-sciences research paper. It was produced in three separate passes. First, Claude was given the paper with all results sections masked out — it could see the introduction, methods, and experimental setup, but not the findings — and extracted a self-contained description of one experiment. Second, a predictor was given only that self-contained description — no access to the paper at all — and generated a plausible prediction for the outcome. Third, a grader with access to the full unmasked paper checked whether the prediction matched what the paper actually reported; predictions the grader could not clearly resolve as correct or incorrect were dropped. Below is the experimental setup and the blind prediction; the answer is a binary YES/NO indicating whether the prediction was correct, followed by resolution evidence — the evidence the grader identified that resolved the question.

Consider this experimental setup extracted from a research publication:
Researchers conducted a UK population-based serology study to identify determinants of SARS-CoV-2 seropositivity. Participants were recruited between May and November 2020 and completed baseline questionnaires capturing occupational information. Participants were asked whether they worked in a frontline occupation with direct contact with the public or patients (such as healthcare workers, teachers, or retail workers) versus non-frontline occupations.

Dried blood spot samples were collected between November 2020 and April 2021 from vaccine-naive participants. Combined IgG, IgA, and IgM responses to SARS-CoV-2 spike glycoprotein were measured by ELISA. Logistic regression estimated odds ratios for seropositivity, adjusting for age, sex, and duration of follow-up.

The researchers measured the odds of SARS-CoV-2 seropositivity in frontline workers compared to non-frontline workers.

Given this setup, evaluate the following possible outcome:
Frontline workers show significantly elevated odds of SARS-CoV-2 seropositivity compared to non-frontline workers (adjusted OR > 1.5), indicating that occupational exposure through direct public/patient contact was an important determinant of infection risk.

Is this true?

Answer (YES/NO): YES